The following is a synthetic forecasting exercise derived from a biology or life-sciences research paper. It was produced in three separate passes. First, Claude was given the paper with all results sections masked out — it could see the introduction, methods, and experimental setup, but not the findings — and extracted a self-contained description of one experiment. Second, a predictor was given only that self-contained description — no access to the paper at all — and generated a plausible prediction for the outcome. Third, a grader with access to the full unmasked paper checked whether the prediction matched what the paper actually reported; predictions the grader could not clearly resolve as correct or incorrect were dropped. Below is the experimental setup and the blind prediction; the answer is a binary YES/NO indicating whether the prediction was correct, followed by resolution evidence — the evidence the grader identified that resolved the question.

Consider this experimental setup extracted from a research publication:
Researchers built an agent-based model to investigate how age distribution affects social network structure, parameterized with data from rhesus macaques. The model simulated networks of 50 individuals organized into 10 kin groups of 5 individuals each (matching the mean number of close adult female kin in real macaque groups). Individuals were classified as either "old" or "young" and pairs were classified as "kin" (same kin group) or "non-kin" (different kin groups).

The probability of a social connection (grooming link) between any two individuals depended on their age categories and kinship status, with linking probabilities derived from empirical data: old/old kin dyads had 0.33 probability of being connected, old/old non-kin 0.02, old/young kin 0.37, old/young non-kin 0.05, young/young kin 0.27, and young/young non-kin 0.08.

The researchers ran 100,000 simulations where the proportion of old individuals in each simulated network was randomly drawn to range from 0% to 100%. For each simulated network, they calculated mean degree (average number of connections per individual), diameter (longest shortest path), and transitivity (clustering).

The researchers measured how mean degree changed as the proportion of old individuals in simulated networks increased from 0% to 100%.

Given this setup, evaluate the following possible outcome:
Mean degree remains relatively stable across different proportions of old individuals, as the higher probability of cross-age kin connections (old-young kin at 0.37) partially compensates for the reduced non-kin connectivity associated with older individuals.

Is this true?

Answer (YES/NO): NO